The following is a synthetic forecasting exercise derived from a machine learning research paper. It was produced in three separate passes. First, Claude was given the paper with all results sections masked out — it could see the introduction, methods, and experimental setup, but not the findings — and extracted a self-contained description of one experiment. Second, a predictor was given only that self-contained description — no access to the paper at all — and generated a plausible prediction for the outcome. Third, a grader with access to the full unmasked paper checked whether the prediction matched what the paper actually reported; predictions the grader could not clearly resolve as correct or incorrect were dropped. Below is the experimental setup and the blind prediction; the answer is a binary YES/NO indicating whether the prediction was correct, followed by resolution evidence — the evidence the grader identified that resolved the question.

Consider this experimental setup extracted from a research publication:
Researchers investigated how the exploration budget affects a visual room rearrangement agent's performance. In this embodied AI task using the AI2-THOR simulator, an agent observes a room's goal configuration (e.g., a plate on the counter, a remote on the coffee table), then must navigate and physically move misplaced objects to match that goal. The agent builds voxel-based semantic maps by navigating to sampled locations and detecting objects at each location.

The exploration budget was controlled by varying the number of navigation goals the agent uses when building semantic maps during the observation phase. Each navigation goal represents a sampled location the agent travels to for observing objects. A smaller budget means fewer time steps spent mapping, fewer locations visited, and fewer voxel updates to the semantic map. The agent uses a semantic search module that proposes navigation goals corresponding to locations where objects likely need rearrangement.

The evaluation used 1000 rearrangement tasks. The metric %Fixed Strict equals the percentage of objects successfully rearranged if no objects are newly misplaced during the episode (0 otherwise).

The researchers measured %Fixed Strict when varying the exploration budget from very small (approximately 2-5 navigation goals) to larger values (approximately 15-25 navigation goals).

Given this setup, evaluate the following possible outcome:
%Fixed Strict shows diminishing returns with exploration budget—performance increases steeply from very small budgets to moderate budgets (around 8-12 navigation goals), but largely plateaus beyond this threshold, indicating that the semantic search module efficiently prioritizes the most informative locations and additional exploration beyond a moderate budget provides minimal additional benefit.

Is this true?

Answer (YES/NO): NO